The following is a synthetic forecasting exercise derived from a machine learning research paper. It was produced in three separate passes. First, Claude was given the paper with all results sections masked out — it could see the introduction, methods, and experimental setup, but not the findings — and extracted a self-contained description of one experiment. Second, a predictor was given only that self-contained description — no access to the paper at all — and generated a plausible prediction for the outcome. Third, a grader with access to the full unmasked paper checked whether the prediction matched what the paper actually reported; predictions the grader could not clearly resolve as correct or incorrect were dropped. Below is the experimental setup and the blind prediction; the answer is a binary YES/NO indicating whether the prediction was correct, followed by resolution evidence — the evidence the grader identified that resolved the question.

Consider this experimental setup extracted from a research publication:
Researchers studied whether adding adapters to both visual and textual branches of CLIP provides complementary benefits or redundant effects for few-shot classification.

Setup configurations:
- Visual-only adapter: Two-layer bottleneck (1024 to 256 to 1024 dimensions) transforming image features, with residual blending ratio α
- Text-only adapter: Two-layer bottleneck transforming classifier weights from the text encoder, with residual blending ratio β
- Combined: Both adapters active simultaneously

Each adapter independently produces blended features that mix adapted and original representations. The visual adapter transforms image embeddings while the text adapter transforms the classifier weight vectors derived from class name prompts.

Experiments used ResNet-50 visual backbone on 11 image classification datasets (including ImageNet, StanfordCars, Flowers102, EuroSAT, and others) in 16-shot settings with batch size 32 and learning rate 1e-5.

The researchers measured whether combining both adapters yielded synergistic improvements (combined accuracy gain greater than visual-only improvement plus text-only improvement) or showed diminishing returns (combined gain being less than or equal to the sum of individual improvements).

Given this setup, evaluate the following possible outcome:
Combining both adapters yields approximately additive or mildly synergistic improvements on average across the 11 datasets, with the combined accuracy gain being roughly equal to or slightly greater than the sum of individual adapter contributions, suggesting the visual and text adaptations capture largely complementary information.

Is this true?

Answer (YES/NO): NO